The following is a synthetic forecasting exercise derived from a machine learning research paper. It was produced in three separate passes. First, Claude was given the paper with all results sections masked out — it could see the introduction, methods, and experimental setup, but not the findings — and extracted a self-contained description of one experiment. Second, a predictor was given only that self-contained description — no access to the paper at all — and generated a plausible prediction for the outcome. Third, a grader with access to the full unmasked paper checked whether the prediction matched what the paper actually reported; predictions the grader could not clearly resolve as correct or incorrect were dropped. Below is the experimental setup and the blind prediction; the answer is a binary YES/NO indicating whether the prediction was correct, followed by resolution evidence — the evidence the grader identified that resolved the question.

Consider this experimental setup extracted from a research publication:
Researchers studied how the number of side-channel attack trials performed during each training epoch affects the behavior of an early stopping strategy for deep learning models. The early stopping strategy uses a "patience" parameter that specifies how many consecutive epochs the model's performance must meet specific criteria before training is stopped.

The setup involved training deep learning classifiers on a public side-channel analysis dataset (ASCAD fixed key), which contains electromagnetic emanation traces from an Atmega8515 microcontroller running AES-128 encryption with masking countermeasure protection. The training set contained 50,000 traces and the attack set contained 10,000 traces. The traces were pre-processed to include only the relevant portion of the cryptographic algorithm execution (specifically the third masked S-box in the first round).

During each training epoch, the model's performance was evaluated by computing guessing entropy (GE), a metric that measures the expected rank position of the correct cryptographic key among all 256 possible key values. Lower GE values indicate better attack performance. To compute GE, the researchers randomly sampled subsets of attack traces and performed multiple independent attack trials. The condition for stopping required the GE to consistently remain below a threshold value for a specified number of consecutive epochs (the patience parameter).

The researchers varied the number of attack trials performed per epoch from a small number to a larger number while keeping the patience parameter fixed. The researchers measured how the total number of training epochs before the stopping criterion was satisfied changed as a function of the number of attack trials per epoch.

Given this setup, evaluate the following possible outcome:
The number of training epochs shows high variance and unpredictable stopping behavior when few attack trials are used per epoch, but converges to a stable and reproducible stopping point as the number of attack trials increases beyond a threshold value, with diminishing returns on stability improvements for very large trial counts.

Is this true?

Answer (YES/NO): NO